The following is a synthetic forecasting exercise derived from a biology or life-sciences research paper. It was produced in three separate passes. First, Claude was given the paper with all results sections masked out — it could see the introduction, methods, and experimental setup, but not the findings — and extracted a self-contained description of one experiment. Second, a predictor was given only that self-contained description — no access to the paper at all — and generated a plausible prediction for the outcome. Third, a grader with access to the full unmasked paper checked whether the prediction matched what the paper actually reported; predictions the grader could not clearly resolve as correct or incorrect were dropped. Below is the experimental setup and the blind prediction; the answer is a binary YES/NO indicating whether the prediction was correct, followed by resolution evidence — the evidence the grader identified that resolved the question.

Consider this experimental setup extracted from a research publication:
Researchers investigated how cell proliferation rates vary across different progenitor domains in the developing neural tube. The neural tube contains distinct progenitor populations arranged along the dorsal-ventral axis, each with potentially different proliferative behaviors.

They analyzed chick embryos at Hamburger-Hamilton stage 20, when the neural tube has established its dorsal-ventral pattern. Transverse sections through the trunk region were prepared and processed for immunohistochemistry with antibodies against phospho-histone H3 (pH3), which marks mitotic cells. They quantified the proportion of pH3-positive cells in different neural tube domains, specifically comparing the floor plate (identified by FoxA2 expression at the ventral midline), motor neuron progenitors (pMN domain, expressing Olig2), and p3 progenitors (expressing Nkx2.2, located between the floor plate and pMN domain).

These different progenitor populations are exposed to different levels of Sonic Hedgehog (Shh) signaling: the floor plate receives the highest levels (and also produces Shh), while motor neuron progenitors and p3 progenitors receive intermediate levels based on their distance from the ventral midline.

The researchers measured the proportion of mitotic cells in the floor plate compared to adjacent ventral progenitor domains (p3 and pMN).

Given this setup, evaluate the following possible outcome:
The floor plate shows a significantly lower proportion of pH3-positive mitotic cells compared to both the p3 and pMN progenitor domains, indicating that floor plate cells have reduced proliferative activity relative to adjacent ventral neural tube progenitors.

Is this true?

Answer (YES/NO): YES